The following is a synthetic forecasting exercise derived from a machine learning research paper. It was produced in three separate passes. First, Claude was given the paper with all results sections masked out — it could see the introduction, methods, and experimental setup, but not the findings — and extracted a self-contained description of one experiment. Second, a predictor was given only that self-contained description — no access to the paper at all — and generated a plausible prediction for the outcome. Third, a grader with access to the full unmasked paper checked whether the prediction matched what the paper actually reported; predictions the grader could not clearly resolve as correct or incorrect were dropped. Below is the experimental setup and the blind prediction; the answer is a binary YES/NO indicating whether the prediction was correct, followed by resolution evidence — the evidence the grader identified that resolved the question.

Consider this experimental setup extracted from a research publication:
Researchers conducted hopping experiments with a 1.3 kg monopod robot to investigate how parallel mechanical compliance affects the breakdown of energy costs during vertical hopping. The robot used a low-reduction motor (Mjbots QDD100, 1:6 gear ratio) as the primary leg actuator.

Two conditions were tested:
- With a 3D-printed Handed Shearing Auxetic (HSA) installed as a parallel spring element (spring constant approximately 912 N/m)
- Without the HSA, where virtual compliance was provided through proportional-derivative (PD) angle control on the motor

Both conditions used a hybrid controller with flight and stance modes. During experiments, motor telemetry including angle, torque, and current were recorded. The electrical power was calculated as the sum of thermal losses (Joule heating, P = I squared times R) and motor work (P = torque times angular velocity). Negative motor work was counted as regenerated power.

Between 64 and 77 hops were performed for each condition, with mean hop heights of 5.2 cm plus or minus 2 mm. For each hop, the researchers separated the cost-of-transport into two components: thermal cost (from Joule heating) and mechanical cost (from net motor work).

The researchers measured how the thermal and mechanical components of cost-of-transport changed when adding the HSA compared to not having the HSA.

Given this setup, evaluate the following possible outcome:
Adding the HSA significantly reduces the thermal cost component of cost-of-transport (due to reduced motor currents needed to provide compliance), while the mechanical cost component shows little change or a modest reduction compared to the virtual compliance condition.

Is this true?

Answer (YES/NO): NO